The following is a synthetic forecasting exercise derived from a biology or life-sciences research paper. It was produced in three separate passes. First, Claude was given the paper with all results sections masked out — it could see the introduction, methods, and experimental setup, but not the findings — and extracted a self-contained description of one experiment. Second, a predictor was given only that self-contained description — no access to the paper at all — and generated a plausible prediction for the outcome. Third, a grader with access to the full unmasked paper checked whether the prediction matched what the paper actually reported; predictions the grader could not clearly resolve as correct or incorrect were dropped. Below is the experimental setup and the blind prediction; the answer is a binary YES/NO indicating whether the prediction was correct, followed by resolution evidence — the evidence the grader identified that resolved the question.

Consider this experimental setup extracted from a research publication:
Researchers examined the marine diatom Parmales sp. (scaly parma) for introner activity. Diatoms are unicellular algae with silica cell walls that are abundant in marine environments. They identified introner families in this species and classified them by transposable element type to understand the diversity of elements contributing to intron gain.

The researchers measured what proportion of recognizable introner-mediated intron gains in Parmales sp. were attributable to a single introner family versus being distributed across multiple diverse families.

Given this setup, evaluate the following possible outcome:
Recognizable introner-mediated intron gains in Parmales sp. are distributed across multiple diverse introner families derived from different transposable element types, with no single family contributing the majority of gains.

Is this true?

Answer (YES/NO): NO